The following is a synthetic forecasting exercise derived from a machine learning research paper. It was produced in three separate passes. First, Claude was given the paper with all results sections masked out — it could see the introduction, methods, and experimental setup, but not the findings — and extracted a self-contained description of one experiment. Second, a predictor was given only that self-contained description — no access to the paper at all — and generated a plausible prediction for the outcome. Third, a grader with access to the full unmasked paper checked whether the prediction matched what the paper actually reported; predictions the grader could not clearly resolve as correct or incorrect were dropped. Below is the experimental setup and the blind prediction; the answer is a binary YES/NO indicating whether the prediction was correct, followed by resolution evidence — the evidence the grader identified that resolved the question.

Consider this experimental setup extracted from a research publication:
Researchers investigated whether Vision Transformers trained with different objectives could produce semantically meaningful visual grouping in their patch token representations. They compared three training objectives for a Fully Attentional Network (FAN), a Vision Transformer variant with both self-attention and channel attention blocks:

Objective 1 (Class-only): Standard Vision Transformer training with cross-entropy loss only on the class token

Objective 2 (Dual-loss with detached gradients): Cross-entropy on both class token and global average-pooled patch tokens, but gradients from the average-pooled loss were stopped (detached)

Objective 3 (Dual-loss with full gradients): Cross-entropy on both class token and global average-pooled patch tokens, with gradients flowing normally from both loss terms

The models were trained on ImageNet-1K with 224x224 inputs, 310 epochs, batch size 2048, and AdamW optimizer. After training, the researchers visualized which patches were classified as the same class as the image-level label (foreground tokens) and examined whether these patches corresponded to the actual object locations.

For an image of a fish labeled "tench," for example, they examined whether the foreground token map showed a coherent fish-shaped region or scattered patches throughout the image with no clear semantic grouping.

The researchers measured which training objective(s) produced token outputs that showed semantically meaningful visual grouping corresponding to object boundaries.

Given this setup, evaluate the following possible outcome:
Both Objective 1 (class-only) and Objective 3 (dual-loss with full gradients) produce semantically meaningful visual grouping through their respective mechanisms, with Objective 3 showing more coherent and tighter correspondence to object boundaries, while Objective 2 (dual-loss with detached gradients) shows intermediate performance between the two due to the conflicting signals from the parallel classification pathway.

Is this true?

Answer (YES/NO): NO